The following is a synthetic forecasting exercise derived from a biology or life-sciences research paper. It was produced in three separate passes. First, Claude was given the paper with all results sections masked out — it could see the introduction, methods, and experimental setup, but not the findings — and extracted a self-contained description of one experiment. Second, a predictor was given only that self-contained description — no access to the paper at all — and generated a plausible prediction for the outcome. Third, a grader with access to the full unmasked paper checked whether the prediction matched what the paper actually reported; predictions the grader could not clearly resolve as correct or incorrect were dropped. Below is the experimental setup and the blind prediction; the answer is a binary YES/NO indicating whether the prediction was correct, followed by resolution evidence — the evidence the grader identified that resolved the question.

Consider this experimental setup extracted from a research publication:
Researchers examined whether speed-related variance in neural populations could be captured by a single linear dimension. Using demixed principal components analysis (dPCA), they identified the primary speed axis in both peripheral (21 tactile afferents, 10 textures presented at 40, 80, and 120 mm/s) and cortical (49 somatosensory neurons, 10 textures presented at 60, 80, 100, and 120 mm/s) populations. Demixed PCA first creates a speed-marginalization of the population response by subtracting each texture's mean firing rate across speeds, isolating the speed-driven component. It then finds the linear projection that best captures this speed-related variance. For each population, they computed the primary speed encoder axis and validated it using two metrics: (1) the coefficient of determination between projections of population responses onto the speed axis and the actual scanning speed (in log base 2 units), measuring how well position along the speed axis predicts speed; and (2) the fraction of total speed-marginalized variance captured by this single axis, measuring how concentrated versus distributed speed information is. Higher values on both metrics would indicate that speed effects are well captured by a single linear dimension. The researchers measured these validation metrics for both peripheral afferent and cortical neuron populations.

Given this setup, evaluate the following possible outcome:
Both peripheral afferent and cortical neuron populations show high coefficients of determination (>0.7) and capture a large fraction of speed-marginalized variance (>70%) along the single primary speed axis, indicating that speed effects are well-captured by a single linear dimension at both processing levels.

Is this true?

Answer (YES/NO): NO